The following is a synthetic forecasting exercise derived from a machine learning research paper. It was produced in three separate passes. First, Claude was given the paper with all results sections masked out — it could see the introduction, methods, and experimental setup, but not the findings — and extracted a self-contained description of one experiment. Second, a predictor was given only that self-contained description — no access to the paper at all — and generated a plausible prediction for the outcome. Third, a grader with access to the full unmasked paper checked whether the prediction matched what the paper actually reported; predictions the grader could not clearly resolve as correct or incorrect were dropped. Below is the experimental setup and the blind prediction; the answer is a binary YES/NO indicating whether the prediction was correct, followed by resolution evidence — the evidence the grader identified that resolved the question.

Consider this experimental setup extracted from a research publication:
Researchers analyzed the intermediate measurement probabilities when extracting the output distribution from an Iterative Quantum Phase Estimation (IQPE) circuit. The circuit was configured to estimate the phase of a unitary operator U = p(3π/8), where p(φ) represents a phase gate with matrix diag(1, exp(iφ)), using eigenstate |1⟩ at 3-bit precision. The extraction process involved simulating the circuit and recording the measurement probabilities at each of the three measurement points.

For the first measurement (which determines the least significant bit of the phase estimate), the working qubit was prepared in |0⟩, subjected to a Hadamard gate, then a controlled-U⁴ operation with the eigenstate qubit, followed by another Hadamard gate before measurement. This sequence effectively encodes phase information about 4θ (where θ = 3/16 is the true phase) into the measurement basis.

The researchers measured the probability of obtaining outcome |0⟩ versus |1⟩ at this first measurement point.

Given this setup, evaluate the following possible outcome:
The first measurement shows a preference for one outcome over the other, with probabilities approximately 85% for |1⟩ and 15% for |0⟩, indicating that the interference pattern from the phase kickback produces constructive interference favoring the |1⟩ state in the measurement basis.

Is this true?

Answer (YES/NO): NO